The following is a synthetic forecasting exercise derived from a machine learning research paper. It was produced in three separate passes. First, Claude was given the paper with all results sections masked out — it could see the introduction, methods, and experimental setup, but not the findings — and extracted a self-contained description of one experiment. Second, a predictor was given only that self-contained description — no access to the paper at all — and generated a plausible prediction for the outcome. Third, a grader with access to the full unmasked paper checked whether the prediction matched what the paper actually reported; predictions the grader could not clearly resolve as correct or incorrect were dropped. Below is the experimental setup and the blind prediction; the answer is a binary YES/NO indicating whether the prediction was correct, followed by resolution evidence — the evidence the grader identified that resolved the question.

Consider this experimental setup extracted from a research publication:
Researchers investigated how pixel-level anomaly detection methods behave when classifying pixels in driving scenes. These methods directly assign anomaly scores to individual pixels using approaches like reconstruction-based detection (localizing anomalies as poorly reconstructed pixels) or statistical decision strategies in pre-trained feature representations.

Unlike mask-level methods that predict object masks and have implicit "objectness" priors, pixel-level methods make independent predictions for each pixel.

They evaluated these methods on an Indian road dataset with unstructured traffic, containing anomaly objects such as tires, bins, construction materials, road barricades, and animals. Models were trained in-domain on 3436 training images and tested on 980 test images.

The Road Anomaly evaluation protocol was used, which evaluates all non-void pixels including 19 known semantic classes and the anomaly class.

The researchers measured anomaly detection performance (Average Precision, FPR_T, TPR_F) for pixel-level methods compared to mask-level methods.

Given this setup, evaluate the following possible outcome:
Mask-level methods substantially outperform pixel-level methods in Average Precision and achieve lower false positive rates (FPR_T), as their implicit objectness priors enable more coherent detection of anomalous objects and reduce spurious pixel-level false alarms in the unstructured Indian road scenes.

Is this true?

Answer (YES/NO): YES